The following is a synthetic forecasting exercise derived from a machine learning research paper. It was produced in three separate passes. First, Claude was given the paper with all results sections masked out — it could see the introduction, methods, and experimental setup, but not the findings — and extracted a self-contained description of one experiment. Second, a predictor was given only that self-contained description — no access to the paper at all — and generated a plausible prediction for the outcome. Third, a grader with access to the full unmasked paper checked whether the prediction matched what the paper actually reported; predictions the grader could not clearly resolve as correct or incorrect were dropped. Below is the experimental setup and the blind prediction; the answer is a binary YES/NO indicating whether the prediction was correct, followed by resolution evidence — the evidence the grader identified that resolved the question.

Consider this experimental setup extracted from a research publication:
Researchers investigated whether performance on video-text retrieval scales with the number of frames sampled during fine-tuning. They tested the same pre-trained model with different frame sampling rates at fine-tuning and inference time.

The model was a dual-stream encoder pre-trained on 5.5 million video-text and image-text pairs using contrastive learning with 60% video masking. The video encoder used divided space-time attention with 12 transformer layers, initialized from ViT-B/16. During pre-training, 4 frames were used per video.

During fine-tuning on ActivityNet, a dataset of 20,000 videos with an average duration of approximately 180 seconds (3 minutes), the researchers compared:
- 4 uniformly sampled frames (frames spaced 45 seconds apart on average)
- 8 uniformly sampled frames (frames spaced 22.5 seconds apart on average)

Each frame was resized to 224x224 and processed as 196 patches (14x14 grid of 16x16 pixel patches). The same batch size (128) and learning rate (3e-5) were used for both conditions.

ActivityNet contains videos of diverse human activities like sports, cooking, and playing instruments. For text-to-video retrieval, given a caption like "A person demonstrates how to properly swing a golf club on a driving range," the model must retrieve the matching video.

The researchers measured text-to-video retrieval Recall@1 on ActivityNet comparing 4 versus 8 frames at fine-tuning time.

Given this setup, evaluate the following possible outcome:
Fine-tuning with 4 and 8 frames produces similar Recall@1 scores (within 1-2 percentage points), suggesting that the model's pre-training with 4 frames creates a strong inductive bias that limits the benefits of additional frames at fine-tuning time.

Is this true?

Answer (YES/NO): NO